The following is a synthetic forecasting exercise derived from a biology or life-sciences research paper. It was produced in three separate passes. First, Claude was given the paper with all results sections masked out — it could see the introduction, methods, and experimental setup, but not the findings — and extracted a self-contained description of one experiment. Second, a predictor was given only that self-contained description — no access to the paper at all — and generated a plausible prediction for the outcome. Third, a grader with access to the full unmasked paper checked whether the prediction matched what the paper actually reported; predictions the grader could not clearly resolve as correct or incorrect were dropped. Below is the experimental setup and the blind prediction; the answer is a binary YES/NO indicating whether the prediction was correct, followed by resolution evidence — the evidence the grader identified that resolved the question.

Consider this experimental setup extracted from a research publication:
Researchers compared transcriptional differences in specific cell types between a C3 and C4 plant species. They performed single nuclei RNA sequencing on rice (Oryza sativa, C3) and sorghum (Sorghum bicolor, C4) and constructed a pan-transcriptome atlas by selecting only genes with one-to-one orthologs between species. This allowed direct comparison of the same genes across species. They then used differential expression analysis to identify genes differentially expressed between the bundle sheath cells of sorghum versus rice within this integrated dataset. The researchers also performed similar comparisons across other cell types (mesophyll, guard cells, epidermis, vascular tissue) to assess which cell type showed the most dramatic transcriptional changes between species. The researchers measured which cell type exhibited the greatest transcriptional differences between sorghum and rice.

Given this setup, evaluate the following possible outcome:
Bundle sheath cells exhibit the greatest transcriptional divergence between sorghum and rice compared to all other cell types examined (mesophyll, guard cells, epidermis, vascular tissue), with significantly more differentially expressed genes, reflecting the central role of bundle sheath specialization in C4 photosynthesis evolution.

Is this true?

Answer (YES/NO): YES